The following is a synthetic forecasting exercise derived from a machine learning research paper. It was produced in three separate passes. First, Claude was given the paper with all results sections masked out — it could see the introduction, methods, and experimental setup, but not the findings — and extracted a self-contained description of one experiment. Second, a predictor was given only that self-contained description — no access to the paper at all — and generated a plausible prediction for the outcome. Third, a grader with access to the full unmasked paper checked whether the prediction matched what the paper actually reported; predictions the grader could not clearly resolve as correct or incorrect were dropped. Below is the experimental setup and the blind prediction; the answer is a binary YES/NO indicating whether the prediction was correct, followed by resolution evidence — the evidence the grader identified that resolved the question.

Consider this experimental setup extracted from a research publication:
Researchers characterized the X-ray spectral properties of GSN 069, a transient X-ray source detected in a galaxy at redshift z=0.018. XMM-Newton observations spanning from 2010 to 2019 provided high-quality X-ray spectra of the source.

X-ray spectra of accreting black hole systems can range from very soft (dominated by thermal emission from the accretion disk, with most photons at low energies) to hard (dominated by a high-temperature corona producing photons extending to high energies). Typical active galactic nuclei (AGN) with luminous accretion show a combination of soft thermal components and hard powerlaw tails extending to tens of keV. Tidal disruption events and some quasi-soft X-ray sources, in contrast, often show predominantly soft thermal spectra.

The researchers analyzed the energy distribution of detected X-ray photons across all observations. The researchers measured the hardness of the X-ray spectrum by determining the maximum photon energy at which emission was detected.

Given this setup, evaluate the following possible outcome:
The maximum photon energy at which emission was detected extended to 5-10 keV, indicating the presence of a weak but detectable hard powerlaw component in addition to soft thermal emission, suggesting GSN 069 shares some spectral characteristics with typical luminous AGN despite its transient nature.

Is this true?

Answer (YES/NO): NO